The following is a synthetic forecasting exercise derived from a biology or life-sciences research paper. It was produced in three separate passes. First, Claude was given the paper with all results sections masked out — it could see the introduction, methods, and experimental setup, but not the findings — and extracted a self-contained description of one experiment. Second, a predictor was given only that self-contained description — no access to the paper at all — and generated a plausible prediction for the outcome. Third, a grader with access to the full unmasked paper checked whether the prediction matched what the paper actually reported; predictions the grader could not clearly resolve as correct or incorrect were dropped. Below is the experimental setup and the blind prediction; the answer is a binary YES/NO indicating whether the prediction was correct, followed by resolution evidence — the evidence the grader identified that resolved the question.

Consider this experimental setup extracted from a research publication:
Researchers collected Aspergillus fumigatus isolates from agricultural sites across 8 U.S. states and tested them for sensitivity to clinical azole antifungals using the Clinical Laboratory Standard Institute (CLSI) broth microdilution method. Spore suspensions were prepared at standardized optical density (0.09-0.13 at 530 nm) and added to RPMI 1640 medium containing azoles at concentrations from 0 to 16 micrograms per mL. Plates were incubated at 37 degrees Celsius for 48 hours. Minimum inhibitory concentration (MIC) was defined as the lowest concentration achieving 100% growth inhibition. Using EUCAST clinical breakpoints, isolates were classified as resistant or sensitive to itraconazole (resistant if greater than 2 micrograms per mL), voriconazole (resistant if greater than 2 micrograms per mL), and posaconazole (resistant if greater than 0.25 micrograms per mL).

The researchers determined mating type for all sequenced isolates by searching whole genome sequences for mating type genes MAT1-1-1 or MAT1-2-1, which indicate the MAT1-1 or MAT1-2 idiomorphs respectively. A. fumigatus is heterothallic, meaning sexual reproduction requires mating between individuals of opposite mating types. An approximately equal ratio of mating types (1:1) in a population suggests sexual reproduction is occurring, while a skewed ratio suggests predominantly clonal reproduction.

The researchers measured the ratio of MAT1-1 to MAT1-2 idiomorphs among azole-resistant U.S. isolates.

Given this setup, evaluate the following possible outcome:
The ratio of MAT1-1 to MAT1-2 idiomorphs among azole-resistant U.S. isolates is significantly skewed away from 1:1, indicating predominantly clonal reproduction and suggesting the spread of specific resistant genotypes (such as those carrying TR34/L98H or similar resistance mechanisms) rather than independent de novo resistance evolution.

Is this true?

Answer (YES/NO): NO